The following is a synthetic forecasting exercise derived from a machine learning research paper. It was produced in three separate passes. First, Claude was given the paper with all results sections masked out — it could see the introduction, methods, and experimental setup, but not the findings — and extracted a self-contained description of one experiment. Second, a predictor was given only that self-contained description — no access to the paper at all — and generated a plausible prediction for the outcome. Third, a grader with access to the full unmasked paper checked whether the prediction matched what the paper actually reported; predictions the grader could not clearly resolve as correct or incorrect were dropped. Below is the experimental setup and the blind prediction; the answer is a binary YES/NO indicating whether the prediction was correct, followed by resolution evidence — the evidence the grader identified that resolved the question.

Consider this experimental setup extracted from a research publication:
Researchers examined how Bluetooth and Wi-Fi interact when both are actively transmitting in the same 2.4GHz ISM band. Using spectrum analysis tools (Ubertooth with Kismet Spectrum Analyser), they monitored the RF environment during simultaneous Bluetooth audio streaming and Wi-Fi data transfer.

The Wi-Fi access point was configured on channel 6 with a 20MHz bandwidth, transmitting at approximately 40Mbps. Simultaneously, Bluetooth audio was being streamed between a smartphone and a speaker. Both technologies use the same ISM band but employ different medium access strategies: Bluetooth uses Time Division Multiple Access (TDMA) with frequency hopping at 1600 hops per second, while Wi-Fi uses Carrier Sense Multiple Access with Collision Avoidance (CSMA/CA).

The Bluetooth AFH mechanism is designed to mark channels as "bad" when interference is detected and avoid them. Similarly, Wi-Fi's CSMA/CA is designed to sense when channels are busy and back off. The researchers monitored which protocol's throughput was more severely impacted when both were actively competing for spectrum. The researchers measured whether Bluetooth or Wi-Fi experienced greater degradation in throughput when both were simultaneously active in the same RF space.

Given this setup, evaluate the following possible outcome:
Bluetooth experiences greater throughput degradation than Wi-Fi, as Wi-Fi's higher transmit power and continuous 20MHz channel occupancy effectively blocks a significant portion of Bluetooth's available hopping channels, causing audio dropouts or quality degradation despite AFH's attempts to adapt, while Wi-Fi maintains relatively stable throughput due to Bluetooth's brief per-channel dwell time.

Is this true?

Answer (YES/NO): NO